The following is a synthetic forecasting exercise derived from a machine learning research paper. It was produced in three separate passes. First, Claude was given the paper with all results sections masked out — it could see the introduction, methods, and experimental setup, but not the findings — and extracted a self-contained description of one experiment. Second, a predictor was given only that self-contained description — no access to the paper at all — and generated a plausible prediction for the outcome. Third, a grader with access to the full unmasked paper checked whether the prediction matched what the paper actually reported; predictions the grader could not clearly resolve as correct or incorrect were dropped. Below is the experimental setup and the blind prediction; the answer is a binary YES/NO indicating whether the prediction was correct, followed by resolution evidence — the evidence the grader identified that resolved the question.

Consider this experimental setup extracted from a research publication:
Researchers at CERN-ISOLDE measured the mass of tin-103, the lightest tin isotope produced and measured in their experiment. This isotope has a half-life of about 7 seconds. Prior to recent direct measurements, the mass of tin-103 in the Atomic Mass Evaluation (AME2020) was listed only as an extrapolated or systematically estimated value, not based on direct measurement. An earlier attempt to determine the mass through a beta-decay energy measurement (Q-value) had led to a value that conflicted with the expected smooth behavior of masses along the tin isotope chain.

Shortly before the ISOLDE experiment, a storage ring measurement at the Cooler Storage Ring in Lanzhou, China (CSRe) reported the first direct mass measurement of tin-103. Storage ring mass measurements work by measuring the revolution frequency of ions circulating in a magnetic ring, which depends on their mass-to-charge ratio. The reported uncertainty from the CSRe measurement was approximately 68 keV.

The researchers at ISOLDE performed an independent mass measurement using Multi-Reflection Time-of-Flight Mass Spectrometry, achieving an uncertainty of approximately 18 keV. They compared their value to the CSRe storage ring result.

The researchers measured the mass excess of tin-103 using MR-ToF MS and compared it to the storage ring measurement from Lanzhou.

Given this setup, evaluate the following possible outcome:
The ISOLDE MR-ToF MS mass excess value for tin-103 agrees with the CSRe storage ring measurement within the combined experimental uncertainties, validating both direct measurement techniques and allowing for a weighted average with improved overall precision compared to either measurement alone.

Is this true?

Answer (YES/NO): YES